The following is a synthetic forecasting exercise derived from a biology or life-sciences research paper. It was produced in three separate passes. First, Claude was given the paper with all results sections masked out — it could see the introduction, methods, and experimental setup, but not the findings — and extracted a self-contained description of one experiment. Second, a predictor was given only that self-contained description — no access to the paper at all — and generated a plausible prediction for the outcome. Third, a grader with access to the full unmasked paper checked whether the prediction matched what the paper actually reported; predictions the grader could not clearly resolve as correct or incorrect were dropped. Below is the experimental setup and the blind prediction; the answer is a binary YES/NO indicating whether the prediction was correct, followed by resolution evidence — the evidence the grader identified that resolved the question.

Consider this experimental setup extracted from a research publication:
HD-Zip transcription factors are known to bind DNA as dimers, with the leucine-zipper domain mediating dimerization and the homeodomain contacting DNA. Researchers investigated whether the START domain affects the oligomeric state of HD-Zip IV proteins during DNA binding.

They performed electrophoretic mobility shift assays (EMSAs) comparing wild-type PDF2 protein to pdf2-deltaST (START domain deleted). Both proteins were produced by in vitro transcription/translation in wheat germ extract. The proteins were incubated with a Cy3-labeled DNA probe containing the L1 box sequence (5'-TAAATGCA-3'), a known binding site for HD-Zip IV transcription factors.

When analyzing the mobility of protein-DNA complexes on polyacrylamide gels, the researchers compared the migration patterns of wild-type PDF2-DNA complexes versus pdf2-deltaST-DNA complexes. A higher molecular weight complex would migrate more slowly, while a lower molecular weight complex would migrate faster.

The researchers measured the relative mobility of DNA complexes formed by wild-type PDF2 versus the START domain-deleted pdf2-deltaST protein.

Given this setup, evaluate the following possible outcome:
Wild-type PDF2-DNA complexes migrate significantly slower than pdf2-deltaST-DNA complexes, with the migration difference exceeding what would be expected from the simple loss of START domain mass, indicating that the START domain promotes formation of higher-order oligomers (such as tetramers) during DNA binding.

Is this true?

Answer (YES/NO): NO